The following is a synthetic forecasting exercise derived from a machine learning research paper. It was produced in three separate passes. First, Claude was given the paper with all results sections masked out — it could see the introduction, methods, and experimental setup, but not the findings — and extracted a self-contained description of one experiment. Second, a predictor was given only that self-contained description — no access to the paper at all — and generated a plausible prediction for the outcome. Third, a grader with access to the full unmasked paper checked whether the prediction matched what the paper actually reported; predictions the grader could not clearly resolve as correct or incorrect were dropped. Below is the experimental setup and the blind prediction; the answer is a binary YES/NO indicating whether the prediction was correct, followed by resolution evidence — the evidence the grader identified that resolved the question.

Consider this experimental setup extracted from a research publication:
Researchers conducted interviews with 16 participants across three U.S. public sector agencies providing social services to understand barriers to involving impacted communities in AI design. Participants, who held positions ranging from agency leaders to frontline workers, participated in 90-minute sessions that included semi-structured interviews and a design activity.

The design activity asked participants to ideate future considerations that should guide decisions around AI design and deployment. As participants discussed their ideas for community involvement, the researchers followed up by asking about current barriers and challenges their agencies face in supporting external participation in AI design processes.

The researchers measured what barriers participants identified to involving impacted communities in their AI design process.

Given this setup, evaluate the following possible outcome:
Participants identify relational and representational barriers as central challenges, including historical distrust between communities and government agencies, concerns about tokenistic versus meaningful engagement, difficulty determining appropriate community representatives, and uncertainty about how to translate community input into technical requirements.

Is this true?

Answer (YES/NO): YES